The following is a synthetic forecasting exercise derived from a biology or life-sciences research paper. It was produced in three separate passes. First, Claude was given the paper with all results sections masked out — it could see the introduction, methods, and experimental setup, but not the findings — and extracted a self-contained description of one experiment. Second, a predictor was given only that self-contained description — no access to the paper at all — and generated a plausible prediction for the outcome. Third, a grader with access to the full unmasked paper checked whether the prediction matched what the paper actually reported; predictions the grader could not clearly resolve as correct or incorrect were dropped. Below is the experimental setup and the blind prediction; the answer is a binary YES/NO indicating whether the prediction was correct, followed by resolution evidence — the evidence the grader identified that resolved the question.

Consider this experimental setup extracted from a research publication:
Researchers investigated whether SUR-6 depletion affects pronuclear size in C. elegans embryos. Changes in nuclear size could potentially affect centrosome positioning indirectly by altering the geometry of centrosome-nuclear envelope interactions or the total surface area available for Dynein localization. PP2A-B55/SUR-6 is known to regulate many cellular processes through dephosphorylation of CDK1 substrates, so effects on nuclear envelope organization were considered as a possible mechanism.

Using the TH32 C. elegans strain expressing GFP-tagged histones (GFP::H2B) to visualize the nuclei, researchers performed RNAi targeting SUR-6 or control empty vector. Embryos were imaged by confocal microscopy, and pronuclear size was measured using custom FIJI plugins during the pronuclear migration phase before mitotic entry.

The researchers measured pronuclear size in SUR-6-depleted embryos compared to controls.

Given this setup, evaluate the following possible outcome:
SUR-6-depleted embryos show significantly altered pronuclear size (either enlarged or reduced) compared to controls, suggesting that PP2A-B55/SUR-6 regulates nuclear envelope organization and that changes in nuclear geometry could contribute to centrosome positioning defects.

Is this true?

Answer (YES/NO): YES